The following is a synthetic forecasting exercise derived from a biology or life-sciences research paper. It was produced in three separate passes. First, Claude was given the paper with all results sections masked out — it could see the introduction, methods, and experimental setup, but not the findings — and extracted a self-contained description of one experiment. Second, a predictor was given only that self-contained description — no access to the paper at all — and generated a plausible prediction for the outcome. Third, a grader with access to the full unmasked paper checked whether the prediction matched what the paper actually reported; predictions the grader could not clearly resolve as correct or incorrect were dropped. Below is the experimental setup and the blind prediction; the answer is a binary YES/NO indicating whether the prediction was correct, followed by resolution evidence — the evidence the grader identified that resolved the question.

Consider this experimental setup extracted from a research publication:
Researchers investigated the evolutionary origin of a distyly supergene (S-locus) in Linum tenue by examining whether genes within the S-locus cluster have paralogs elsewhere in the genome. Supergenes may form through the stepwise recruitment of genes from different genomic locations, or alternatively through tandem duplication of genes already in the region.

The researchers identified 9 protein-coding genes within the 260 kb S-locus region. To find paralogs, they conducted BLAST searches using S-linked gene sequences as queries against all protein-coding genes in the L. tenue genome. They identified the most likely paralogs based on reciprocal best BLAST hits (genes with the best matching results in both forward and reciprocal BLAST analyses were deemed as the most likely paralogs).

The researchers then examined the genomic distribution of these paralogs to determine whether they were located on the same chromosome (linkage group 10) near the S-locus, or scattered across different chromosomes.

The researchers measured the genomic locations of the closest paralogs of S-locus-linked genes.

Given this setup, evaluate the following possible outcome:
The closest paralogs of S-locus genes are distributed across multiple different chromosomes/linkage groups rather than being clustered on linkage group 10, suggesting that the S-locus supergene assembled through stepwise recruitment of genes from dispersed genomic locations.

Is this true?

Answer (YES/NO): YES